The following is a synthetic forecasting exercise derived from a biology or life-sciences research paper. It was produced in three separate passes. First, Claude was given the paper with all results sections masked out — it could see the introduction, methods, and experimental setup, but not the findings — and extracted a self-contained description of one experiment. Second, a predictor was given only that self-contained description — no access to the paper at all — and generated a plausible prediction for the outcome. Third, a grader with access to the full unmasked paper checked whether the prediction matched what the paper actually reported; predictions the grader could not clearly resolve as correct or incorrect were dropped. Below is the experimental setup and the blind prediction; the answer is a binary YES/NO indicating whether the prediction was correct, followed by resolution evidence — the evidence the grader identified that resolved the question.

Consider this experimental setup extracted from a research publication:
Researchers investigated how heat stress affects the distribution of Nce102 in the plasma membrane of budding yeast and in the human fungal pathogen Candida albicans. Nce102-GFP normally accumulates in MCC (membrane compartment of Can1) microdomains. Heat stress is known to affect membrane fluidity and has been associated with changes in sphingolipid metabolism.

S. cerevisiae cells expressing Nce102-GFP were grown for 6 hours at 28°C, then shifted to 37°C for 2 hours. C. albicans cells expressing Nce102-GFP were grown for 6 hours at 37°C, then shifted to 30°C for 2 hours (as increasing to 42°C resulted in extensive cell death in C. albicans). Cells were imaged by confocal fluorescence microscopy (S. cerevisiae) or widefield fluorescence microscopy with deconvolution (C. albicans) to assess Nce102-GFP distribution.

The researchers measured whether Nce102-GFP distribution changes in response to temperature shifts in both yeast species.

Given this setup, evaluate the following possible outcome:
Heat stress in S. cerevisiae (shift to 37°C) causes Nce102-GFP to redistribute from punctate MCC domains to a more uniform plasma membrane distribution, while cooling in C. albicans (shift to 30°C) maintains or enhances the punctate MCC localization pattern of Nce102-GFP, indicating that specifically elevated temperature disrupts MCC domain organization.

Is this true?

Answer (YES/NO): NO